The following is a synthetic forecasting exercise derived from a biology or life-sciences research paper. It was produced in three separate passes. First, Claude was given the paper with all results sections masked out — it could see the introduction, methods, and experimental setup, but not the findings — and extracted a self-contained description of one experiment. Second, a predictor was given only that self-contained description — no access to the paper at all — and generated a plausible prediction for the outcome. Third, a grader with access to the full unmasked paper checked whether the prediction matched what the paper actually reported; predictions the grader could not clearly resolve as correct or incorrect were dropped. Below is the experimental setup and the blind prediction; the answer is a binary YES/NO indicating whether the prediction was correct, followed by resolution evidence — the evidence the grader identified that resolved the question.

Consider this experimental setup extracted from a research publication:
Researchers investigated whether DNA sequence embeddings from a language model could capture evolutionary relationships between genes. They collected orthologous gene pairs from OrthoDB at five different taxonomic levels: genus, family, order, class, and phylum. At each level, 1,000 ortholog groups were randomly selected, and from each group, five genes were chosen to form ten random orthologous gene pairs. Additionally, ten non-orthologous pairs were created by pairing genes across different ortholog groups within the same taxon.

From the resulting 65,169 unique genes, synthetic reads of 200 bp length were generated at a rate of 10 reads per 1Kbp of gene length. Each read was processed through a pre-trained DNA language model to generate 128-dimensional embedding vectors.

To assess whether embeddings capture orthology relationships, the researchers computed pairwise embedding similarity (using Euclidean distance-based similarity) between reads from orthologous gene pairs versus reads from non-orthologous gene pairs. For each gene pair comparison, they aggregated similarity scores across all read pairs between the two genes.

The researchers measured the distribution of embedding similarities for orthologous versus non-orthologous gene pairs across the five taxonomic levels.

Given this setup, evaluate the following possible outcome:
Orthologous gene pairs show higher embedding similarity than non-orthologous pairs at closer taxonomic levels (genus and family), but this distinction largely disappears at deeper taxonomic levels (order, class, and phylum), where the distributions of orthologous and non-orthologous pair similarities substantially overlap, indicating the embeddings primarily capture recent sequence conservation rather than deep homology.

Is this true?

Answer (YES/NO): NO